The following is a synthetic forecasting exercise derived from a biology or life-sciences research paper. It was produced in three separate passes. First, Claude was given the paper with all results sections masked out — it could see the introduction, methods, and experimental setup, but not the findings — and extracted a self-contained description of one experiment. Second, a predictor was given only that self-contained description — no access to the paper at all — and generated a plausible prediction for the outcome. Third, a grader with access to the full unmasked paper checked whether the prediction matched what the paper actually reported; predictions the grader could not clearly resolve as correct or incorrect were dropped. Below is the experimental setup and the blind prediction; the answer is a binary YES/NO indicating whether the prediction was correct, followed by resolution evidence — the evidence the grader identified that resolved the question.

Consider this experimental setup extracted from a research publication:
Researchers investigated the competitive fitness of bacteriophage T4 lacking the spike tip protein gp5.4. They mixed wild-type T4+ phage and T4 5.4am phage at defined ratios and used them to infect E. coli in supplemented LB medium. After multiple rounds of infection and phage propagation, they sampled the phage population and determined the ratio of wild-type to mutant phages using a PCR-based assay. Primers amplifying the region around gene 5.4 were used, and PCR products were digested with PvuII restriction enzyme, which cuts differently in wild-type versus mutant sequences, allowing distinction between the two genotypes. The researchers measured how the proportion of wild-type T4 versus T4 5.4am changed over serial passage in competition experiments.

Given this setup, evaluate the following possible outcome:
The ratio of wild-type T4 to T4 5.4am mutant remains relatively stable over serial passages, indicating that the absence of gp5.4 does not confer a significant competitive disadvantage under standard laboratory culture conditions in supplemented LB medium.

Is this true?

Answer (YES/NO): NO